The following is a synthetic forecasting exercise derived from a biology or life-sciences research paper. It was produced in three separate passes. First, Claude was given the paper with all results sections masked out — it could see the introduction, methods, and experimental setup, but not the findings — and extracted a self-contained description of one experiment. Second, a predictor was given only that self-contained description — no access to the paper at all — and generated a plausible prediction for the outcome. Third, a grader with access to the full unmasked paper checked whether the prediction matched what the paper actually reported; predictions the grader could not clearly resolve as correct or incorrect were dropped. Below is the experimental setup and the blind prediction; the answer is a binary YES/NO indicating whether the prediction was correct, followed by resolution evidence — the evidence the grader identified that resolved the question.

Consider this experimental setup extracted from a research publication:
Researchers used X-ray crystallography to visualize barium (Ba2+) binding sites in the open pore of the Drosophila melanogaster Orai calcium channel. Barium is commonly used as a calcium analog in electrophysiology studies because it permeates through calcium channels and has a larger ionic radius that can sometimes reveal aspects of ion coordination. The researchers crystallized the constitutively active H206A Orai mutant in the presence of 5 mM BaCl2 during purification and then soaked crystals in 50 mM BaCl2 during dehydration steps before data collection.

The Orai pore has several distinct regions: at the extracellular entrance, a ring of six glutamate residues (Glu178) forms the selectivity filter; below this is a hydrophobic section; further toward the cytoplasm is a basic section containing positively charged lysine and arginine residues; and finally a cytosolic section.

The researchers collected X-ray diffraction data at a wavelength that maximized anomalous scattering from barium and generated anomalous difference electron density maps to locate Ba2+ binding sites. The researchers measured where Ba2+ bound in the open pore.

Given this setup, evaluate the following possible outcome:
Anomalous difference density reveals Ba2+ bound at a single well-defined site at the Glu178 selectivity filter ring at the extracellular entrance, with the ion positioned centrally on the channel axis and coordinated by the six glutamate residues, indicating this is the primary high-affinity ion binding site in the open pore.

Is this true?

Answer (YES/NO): NO